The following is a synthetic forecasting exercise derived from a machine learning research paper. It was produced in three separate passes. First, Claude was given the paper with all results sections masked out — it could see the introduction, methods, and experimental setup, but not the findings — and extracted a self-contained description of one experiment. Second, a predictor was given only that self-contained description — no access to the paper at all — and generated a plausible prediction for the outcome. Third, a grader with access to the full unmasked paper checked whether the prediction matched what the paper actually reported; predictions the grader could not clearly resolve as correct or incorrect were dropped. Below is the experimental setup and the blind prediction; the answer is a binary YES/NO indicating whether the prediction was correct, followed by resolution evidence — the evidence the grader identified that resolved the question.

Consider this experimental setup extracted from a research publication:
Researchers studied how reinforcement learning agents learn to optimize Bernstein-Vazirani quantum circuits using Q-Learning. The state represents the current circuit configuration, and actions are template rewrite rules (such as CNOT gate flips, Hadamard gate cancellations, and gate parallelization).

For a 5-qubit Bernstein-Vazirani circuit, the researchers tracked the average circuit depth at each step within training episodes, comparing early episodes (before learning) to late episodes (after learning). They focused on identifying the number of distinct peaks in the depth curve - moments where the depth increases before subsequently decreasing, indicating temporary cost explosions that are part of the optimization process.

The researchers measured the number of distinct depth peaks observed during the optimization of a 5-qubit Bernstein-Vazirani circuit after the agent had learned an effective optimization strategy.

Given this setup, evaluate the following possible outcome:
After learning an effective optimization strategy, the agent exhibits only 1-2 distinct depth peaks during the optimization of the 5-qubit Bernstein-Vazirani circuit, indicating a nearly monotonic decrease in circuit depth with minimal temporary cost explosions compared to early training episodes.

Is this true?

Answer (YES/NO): NO